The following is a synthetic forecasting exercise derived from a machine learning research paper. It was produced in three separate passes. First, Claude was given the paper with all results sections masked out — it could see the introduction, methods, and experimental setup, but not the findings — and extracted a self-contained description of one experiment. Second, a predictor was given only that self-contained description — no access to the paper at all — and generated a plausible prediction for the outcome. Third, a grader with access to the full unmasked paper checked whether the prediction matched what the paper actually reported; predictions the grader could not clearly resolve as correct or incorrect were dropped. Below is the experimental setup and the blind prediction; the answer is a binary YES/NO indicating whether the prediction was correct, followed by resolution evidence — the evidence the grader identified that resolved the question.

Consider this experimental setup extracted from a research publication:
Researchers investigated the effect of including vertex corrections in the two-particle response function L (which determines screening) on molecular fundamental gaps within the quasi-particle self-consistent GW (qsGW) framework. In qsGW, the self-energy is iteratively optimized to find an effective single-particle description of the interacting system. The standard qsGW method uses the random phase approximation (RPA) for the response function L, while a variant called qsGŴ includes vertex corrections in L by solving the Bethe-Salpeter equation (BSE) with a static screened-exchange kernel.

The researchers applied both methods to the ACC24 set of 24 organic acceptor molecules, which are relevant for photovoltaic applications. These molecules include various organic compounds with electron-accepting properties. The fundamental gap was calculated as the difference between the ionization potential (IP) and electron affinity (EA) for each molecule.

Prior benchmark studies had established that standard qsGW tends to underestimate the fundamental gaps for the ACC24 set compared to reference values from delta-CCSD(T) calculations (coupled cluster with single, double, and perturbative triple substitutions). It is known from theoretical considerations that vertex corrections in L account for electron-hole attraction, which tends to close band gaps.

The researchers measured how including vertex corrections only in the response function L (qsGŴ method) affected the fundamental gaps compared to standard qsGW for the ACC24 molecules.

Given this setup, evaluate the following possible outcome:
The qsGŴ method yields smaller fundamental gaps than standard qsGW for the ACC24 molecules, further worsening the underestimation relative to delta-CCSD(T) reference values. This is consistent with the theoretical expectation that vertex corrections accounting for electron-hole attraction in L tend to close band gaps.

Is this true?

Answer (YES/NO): YES